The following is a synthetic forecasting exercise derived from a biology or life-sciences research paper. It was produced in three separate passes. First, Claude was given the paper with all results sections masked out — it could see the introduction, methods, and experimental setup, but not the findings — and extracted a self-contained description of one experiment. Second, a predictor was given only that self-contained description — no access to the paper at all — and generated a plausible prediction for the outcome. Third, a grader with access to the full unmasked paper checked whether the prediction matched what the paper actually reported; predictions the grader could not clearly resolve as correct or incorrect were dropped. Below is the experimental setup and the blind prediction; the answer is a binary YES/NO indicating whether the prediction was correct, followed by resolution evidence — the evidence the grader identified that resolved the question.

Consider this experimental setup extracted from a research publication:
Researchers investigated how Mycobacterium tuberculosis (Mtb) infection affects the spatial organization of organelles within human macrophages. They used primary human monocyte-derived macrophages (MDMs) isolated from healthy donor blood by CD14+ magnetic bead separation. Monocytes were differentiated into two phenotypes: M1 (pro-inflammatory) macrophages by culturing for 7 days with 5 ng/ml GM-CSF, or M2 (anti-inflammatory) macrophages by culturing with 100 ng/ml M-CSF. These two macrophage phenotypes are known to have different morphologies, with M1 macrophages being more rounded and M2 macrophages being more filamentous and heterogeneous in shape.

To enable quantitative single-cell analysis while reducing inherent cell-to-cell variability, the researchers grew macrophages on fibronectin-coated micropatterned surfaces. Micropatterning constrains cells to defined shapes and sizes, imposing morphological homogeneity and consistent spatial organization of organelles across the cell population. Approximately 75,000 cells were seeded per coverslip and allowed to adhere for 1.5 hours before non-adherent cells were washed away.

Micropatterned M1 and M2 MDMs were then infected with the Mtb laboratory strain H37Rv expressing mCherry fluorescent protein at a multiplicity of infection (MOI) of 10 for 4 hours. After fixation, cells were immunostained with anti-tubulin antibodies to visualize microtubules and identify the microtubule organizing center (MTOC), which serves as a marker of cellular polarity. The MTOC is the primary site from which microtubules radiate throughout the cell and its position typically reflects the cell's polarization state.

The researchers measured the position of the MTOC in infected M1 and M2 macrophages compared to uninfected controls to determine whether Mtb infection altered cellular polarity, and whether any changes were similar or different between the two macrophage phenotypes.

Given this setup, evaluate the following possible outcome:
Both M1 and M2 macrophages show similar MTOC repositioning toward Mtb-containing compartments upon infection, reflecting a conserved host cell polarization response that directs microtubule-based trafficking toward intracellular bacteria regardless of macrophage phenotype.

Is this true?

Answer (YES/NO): NO